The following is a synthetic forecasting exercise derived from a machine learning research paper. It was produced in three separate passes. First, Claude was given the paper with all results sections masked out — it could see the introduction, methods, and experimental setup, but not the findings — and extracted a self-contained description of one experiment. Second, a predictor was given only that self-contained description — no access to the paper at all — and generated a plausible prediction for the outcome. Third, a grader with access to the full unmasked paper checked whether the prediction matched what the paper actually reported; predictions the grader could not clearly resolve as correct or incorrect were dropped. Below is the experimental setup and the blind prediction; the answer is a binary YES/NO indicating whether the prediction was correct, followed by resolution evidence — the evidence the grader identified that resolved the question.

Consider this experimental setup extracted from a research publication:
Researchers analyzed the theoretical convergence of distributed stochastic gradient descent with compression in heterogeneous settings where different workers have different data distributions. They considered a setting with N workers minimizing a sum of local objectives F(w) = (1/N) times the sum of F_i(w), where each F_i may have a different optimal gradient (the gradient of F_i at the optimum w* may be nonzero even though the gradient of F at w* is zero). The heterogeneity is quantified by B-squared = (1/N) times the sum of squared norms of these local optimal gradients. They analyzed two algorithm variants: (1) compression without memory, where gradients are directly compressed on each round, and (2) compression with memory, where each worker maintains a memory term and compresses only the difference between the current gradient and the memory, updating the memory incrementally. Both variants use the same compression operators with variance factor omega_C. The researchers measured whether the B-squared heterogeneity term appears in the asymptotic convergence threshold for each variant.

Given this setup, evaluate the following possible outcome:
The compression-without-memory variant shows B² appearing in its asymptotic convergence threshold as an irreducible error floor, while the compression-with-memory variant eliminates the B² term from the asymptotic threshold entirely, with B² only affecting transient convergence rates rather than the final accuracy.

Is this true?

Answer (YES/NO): YES